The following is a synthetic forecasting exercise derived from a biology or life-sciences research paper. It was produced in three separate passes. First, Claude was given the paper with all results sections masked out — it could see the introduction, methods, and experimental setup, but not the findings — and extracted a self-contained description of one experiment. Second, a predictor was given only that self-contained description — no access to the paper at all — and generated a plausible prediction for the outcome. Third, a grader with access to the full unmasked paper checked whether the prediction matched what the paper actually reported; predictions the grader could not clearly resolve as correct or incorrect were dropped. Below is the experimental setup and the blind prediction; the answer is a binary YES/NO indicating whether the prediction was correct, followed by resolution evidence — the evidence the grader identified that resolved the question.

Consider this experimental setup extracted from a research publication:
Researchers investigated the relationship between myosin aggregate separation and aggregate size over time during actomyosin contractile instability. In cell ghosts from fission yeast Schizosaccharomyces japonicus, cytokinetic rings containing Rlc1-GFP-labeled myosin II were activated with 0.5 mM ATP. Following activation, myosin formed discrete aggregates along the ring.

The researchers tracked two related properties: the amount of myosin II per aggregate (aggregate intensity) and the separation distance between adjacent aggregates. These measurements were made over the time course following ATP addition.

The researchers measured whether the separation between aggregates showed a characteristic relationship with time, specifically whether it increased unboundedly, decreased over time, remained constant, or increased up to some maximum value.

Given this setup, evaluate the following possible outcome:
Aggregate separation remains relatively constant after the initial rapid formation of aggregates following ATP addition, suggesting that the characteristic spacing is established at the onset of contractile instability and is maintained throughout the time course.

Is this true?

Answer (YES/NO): NO